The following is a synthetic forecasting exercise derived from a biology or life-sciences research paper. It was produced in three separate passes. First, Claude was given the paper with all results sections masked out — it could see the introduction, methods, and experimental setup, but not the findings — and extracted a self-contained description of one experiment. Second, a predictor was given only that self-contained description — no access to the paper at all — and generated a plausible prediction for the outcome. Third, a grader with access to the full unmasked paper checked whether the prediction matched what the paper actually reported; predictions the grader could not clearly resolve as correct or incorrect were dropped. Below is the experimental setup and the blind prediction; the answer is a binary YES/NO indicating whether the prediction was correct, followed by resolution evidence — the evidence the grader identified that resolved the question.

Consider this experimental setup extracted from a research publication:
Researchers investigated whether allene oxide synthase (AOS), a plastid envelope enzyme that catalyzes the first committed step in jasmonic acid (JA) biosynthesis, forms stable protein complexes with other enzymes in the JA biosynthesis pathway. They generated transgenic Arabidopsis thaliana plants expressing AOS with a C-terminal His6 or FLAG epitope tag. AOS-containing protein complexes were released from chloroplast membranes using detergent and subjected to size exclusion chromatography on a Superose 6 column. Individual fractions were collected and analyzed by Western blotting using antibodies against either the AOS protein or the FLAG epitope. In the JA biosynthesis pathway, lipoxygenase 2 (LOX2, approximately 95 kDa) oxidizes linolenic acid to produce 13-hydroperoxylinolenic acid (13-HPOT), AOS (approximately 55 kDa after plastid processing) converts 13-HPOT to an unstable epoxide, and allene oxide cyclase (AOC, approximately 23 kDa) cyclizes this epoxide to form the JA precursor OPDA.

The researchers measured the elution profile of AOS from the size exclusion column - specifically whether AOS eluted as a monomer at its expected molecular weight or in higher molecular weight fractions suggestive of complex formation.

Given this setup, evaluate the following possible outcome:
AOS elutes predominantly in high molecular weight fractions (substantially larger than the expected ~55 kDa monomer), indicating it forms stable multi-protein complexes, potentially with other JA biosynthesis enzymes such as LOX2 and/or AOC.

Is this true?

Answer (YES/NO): YES